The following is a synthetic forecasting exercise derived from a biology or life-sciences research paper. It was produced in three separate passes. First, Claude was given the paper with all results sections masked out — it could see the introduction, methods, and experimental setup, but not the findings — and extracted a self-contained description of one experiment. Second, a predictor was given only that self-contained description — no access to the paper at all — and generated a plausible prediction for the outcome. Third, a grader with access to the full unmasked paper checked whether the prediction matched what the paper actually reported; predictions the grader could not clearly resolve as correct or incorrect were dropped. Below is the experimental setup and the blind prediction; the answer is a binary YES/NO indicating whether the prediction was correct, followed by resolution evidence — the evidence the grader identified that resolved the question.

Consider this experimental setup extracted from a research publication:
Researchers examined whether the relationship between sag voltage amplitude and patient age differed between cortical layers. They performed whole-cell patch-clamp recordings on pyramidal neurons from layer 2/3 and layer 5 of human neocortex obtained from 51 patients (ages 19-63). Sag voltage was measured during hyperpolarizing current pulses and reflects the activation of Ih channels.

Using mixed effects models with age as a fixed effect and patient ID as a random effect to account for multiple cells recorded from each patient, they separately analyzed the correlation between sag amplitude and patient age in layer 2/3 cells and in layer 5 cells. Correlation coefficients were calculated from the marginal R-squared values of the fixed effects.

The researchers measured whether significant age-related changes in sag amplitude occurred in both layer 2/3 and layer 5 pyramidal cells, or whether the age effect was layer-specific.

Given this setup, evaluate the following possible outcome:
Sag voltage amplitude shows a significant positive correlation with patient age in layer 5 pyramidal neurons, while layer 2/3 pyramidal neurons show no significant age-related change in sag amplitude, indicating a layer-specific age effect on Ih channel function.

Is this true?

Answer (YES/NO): NO